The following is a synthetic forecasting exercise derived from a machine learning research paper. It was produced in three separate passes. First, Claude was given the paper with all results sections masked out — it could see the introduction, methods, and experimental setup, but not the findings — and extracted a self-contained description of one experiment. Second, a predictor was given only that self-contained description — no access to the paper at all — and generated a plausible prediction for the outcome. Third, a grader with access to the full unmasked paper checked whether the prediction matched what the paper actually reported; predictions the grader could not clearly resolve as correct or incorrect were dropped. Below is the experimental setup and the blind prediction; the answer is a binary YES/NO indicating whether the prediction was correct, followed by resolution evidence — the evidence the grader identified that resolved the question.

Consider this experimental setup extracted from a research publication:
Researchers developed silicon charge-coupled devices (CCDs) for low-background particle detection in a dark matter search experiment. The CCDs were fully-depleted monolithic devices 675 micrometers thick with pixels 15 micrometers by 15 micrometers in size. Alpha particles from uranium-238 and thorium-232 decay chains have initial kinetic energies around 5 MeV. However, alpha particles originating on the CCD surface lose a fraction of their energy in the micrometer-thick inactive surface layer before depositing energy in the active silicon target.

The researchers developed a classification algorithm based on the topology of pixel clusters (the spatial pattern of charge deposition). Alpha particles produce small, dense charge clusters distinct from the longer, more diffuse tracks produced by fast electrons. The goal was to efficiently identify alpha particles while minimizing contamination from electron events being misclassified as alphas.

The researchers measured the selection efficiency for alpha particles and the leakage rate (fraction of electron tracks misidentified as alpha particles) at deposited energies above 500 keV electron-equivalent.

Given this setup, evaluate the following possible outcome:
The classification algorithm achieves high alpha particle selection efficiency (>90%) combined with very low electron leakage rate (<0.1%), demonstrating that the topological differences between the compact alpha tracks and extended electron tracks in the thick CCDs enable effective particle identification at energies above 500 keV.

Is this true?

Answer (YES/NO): YES